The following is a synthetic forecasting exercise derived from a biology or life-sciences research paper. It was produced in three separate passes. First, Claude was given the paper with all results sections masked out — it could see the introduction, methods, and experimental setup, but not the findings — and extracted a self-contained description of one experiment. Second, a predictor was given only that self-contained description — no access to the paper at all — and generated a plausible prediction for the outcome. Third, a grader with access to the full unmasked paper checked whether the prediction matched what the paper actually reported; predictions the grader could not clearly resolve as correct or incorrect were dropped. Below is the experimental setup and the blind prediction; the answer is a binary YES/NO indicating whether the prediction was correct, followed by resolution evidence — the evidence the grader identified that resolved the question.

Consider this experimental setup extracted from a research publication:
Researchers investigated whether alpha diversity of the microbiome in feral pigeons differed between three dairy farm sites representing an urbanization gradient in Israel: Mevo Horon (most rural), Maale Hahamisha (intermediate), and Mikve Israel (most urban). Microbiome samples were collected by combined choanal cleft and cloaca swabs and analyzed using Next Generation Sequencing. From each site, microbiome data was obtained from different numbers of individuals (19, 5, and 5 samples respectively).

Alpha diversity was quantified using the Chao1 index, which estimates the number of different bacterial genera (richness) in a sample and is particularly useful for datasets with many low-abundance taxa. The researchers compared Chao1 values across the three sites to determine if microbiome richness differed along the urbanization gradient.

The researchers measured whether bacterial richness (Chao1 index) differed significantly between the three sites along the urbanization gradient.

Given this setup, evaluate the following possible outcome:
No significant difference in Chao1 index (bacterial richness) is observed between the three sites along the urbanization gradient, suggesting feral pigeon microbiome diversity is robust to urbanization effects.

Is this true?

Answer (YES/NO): NO